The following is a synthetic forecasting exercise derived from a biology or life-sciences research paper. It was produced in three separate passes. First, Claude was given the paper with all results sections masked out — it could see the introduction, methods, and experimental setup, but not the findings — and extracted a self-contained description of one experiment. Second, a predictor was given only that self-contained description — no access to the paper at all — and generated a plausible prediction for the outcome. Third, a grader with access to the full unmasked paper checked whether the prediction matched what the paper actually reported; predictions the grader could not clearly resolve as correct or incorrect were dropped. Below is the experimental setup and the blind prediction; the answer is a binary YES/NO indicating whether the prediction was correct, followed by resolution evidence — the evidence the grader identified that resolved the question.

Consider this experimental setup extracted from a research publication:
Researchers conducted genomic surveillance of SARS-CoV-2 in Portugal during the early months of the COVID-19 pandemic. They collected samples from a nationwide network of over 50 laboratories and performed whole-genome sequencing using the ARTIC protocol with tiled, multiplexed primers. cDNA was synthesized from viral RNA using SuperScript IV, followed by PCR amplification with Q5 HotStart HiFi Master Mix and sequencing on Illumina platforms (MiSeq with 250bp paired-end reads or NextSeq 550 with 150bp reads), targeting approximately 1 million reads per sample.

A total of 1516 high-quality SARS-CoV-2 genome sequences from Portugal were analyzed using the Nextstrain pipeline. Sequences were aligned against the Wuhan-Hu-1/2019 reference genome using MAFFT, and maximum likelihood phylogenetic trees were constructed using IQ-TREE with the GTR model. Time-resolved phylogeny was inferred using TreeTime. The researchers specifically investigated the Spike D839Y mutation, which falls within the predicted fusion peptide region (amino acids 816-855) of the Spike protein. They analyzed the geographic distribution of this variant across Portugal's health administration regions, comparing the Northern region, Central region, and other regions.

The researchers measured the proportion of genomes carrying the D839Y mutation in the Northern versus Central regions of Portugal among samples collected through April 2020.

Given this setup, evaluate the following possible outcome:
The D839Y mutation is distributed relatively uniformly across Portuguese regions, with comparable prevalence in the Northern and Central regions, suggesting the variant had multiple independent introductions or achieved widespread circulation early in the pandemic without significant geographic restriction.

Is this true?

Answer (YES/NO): NO